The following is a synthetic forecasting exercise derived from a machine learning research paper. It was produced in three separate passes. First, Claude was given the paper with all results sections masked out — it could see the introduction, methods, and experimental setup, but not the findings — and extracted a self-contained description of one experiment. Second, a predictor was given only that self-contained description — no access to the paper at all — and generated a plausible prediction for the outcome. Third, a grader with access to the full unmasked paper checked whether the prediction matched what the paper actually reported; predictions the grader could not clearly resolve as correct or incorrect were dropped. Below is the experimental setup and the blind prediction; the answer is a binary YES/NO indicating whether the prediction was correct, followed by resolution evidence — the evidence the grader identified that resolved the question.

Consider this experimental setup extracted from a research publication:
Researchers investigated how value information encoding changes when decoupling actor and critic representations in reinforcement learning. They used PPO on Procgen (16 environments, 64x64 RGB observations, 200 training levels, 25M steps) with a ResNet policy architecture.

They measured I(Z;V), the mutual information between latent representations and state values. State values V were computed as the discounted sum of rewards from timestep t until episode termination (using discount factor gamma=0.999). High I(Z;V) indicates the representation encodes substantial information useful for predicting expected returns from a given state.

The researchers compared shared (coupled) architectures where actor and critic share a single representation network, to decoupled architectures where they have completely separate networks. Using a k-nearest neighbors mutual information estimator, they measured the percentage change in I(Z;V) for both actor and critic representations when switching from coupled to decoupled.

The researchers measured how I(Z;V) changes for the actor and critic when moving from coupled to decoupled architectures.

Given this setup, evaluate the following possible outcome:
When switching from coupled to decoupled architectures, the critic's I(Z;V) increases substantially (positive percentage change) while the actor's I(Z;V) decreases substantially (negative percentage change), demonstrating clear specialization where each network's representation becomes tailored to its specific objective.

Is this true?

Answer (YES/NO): NO